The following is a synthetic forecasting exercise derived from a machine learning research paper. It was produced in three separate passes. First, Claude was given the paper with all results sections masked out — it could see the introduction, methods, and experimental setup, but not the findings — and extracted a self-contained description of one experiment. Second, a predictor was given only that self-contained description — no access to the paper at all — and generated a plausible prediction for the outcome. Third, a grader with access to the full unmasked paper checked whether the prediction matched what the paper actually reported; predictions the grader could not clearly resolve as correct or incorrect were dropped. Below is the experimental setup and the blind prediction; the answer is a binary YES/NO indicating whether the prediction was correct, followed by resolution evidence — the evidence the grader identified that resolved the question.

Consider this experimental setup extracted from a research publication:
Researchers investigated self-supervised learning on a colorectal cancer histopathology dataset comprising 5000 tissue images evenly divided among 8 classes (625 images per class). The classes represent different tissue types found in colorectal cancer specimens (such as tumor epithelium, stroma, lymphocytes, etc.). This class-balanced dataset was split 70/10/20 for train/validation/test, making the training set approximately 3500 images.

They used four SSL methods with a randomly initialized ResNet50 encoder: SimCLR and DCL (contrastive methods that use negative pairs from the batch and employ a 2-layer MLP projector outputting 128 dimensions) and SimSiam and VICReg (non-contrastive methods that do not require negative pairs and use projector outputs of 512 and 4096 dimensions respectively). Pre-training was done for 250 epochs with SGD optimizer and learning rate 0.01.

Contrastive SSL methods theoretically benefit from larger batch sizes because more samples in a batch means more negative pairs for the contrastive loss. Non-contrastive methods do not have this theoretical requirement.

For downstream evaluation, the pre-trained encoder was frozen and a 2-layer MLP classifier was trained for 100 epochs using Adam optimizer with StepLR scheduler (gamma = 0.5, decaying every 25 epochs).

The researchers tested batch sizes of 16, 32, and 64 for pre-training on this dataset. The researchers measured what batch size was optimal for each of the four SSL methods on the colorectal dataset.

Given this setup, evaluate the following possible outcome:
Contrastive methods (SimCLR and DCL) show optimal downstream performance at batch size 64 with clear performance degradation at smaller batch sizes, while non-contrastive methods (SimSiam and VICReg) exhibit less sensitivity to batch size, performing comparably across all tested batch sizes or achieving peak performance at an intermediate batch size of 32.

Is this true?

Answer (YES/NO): NO